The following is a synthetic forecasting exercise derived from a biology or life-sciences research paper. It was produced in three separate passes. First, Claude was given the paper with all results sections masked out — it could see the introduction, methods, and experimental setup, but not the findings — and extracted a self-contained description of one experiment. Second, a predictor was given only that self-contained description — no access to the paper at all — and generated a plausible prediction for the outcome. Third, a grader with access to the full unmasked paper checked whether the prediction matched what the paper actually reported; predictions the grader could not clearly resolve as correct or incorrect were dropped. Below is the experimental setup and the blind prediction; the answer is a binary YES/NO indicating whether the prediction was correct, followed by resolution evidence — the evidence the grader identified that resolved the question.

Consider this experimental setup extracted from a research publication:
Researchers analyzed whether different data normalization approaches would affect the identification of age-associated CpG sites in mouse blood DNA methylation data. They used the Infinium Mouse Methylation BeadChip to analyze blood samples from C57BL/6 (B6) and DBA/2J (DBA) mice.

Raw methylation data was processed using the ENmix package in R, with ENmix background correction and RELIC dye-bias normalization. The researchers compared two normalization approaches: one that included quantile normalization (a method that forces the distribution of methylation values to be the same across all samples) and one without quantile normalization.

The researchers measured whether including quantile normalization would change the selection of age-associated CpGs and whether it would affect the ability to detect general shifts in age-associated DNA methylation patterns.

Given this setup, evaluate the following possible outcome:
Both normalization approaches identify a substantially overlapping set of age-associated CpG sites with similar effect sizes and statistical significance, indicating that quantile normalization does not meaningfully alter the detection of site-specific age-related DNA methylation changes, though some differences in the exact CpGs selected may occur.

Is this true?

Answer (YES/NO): YES